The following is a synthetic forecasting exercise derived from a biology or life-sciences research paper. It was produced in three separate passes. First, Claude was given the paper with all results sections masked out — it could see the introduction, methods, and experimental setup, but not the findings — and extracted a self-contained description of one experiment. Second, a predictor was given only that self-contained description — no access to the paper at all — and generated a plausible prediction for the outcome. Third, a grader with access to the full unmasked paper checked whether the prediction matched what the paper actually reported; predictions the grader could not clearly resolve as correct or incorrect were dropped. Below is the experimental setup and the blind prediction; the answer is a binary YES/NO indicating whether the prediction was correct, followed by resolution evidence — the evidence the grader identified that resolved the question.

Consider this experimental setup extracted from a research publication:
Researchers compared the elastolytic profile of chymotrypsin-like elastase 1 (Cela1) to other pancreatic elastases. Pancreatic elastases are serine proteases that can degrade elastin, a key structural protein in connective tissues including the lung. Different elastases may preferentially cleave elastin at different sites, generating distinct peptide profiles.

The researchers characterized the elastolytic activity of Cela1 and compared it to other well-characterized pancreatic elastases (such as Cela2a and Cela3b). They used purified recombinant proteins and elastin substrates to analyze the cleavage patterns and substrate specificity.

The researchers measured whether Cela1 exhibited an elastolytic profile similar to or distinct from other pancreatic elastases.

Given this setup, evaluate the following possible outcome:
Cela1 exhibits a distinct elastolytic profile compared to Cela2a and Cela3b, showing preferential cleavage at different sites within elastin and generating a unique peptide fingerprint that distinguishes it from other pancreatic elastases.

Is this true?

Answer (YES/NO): NO